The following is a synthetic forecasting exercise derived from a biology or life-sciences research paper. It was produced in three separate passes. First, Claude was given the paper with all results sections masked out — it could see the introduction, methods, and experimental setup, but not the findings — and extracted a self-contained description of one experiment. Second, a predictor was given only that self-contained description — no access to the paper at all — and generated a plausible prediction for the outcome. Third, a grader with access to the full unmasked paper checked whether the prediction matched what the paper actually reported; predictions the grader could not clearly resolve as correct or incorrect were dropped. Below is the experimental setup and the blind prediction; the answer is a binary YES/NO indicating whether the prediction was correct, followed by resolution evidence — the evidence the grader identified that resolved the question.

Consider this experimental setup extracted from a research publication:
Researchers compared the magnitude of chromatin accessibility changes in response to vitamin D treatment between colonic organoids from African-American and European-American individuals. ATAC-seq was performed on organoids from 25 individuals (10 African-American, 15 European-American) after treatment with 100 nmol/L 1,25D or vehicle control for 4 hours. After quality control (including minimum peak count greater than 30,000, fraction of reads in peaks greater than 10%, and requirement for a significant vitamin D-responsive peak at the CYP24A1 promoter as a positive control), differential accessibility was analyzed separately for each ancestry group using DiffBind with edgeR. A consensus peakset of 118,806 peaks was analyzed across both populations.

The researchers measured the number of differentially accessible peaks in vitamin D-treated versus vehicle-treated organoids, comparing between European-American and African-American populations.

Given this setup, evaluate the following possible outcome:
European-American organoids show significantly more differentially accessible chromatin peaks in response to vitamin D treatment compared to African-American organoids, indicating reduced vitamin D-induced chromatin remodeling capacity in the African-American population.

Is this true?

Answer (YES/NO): NO